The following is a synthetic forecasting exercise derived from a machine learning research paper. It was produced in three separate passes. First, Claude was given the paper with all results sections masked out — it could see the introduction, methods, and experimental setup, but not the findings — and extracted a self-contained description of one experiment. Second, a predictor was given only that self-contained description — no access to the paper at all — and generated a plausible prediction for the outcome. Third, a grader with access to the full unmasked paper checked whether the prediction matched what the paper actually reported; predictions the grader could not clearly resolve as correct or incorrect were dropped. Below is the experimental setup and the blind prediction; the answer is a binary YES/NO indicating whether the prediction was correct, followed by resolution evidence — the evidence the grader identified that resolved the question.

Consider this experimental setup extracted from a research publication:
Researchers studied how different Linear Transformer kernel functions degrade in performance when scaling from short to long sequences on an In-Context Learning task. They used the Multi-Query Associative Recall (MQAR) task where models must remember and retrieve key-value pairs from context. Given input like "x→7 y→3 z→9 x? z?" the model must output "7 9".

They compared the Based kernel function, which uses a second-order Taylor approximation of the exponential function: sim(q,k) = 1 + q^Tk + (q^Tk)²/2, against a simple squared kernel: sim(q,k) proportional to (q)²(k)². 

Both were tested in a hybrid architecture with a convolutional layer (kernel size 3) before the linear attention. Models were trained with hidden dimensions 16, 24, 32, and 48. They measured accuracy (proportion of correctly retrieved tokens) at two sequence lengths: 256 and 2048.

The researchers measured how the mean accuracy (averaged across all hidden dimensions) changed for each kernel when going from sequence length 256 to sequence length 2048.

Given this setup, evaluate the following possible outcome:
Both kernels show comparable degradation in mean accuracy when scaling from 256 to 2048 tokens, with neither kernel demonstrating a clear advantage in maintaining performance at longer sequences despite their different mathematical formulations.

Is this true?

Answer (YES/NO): NO